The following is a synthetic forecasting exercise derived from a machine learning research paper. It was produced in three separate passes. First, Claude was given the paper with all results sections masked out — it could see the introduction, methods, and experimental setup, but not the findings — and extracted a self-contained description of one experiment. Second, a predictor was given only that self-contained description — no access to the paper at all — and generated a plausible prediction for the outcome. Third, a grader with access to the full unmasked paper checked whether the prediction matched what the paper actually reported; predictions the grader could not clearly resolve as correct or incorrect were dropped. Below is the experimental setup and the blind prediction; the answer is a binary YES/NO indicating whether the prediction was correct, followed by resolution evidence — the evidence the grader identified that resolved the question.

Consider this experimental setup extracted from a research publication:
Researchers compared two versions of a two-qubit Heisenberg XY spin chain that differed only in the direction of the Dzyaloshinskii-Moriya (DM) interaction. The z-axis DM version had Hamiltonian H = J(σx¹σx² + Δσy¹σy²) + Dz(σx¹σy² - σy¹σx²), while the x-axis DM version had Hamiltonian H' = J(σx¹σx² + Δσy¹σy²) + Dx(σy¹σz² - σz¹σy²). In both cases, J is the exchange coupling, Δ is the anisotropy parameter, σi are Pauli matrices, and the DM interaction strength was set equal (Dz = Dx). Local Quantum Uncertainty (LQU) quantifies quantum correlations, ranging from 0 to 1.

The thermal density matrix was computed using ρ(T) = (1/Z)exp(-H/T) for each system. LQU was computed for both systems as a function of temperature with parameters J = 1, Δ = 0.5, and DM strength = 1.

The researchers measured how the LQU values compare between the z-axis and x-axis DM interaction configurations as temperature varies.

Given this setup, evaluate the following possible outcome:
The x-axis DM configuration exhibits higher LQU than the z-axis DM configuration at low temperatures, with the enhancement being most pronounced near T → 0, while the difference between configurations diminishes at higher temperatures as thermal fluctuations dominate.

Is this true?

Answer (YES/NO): NO